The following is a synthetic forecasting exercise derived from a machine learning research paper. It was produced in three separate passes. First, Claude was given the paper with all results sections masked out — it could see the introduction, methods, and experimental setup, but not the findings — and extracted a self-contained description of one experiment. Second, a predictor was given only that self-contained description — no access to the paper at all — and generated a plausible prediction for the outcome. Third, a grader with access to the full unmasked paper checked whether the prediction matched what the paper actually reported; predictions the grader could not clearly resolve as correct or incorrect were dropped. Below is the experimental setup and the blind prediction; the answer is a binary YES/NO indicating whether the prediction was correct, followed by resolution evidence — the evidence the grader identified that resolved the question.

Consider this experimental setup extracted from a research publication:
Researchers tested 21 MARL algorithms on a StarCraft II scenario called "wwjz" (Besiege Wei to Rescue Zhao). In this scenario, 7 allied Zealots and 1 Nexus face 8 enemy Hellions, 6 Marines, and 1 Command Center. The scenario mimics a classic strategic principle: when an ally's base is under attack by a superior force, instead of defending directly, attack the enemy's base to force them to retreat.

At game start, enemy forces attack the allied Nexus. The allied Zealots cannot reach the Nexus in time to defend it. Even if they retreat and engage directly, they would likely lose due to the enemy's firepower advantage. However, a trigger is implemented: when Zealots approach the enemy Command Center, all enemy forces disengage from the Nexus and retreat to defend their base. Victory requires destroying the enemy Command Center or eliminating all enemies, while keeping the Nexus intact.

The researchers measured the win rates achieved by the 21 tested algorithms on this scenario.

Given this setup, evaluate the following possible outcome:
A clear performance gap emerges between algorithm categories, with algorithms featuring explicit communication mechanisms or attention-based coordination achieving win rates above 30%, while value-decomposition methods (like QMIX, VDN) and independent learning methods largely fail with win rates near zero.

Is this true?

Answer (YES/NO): NO